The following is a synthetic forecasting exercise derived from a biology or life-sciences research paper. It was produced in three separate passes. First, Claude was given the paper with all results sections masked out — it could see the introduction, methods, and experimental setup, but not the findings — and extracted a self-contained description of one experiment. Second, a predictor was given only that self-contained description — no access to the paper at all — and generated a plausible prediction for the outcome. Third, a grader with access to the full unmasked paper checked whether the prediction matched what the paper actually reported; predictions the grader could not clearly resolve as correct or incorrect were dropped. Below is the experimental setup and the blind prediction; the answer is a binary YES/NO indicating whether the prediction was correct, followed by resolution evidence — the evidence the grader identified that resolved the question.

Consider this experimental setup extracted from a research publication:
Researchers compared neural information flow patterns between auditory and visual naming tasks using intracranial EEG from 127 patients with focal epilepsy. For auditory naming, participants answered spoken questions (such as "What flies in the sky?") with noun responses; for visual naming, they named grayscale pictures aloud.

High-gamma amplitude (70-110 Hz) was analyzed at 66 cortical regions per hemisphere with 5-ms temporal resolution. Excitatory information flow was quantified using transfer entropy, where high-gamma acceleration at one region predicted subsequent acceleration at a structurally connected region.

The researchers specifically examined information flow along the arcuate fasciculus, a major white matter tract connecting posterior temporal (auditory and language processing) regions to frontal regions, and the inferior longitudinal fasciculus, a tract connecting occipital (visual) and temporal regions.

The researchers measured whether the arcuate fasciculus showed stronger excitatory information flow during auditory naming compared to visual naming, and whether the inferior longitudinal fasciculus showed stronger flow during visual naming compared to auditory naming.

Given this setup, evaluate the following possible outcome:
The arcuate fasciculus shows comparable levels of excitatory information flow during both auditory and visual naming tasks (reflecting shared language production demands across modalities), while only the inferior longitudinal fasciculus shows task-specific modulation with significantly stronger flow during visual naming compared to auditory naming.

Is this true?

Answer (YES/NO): NO